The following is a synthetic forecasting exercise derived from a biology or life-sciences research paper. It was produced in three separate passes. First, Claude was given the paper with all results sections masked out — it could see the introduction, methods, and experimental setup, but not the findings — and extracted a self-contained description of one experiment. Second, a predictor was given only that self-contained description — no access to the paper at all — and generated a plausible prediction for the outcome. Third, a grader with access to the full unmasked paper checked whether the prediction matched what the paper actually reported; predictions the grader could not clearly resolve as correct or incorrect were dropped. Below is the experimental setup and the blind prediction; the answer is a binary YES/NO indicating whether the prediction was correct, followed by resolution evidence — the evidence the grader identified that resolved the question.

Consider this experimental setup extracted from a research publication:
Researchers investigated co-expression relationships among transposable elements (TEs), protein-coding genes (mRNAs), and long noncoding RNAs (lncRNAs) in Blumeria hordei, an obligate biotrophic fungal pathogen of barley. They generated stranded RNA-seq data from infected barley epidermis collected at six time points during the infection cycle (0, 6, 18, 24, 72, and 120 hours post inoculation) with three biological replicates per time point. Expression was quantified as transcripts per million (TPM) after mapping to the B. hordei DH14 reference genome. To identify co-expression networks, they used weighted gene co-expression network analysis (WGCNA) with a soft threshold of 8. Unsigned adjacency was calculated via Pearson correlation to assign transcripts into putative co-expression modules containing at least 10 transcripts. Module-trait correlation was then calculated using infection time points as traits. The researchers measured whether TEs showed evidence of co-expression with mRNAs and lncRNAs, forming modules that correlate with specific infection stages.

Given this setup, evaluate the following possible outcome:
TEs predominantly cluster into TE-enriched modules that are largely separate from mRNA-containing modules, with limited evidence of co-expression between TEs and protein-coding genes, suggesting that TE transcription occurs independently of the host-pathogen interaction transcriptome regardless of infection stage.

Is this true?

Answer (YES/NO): NO